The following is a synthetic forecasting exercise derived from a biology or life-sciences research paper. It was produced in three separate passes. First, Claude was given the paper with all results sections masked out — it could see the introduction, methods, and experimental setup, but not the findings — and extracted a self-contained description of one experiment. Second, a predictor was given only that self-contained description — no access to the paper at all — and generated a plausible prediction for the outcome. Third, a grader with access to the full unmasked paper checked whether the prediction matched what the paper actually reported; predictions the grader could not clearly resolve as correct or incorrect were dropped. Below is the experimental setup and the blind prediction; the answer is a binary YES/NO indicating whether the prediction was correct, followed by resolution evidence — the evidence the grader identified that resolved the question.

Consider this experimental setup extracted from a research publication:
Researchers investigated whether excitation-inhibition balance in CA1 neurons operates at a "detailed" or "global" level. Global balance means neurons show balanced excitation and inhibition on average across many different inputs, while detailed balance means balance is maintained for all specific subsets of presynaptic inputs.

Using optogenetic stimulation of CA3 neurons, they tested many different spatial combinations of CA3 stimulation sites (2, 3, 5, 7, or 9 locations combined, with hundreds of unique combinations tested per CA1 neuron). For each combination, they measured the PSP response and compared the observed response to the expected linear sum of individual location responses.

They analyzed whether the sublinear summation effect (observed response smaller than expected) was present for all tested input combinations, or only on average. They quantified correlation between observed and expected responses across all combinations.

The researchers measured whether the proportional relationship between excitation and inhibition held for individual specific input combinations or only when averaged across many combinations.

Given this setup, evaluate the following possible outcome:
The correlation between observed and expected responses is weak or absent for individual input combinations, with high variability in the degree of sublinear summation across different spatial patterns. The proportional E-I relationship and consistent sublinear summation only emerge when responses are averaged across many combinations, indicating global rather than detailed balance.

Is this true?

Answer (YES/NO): NO